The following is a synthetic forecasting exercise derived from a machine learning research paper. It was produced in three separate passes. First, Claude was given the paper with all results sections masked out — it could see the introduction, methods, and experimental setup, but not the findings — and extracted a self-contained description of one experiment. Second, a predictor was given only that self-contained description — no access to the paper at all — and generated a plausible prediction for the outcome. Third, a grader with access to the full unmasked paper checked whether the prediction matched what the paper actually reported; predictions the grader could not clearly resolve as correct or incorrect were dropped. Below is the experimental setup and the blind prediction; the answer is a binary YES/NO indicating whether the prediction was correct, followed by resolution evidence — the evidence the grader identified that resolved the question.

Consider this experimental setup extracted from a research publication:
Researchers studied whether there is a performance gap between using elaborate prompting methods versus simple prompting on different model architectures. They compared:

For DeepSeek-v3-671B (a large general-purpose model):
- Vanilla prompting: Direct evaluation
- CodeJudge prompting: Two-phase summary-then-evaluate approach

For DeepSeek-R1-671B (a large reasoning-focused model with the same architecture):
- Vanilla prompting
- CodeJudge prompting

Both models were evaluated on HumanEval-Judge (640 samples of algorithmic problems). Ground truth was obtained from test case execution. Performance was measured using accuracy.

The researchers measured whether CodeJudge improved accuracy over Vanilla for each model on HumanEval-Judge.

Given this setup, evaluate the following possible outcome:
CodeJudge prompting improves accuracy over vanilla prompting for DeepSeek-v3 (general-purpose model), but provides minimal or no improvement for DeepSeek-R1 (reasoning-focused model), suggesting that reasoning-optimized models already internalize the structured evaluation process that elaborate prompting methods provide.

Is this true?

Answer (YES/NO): YES